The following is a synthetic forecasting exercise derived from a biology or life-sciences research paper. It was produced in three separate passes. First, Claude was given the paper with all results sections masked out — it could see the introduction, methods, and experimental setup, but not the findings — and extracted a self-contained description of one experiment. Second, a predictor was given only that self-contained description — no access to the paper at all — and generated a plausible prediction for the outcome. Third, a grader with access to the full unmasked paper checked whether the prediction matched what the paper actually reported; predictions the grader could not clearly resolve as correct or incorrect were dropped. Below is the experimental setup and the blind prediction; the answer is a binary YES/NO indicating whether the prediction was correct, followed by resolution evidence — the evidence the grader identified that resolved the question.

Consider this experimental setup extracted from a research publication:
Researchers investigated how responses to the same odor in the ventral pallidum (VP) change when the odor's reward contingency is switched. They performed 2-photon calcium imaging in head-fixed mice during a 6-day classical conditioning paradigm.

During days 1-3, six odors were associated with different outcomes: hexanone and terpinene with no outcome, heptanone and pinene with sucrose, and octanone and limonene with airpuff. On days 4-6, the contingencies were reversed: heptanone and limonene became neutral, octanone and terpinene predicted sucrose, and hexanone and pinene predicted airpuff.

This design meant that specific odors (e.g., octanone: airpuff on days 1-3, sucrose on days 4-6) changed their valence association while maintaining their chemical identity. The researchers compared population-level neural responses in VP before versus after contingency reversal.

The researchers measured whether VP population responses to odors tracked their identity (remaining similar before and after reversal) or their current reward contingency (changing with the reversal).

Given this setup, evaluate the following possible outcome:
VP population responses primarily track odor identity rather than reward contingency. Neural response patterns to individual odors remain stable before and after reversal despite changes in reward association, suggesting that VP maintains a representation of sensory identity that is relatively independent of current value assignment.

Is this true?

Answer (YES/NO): NO